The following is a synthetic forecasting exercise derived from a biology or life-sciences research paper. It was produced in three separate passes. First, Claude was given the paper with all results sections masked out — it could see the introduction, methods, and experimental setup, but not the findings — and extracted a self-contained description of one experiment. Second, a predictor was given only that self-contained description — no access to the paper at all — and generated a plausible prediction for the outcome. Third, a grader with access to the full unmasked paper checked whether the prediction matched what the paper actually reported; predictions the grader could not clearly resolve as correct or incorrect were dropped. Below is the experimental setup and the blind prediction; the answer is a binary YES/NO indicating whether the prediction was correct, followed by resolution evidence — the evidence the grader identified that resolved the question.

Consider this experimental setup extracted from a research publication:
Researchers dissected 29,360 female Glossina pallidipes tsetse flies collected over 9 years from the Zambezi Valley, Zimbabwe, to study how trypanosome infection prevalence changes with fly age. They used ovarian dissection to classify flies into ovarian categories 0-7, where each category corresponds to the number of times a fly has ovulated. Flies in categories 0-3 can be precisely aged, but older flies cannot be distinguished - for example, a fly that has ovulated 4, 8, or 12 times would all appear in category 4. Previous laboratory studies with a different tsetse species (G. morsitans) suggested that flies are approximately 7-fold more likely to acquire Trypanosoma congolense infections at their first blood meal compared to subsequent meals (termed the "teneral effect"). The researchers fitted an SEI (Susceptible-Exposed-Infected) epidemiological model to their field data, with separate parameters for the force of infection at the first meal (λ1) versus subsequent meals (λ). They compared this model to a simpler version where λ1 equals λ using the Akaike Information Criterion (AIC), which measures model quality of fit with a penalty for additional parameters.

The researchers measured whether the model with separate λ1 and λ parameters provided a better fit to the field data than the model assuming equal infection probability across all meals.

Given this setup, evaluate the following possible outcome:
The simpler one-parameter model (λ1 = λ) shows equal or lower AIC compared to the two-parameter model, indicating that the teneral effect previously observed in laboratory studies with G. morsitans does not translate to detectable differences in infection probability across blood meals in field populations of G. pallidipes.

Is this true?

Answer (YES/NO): YES